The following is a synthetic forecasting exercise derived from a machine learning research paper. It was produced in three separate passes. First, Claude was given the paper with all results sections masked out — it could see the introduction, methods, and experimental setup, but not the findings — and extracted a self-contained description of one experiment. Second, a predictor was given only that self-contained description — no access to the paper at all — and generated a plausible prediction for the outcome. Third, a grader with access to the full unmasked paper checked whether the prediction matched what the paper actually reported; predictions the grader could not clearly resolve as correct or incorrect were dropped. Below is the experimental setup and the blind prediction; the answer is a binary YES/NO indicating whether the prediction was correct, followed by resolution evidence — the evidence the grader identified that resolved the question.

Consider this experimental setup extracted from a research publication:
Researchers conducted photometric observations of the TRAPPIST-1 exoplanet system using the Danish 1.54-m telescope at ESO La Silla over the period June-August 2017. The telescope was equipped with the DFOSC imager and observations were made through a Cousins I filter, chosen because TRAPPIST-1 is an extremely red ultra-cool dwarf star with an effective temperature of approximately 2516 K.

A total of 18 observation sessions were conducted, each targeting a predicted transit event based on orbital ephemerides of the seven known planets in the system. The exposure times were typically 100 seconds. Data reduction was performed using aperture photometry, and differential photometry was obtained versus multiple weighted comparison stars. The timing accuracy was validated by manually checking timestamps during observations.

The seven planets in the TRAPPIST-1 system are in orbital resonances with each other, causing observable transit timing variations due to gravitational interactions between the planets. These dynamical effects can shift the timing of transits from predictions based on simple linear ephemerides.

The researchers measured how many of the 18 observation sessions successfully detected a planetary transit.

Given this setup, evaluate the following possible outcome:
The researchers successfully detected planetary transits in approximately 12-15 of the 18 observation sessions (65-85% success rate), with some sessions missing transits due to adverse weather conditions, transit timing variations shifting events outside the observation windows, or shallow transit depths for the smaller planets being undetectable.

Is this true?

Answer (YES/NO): YES